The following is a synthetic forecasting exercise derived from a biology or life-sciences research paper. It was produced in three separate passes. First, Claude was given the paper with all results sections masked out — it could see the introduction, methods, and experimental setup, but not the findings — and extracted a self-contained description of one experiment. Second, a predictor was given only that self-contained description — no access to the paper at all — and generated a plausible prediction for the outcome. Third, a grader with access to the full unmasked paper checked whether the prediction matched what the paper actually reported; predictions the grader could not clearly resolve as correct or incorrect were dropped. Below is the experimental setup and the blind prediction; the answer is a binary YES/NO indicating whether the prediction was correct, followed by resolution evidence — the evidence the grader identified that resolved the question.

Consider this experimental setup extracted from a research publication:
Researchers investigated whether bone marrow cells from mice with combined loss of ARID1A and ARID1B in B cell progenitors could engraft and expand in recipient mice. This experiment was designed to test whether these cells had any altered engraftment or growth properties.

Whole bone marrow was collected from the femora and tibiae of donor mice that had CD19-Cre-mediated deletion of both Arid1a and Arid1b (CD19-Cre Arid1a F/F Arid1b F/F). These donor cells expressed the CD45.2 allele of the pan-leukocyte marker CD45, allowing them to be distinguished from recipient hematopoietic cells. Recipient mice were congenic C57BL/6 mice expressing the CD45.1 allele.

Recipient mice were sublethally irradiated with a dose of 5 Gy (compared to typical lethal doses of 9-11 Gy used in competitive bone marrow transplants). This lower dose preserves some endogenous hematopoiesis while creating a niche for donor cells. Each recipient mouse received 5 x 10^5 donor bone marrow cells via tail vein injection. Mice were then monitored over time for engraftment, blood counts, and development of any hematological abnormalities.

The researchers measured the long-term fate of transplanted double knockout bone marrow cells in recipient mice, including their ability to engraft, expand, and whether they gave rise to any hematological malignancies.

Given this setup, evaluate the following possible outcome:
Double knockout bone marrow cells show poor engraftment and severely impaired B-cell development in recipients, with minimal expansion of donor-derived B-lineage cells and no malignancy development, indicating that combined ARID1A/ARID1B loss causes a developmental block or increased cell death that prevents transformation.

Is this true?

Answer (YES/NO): NO